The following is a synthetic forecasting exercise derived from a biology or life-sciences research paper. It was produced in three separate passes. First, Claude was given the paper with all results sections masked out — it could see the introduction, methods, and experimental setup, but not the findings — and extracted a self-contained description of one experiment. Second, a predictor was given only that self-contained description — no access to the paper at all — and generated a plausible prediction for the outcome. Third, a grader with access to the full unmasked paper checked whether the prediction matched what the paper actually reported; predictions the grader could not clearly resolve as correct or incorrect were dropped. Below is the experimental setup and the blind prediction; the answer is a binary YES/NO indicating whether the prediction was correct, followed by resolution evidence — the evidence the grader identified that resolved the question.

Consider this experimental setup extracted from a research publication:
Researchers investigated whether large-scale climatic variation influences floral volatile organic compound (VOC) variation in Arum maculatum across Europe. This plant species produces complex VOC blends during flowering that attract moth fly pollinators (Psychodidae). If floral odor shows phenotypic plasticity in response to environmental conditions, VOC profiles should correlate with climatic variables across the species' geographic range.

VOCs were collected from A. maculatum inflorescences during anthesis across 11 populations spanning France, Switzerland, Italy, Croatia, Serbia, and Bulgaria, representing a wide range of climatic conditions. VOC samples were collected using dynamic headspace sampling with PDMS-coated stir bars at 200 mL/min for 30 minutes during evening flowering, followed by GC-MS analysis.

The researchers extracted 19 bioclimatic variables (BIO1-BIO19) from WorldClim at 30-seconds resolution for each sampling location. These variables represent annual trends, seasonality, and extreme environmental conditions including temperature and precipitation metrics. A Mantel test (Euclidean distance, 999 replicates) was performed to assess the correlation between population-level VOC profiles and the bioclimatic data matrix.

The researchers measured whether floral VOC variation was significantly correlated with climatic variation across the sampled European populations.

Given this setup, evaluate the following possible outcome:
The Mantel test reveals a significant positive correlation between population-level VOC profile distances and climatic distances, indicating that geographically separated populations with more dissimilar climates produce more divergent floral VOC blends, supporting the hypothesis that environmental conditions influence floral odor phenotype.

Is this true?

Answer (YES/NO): NO